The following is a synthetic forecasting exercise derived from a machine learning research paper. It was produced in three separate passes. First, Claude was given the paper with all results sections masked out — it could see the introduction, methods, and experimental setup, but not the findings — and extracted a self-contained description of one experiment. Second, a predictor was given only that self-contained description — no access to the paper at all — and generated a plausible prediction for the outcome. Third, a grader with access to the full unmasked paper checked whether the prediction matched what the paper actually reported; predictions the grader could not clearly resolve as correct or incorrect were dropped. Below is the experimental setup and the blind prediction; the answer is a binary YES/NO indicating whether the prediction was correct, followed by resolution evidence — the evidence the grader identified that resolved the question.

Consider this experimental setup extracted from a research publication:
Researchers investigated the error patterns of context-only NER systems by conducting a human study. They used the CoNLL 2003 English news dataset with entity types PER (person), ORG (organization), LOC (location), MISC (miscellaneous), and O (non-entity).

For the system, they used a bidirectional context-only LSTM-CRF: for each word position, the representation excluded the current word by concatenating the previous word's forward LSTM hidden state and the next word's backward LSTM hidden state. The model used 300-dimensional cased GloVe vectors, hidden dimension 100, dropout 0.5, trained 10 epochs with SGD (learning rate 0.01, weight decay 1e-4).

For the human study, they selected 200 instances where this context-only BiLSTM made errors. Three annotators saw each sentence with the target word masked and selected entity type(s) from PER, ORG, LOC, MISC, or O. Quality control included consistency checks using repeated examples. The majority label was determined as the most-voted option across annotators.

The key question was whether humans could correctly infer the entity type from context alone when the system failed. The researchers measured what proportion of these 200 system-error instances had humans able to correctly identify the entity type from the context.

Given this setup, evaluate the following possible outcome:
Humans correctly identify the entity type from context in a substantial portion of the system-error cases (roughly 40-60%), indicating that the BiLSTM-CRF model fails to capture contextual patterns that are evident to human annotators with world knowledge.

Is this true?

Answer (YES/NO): NO